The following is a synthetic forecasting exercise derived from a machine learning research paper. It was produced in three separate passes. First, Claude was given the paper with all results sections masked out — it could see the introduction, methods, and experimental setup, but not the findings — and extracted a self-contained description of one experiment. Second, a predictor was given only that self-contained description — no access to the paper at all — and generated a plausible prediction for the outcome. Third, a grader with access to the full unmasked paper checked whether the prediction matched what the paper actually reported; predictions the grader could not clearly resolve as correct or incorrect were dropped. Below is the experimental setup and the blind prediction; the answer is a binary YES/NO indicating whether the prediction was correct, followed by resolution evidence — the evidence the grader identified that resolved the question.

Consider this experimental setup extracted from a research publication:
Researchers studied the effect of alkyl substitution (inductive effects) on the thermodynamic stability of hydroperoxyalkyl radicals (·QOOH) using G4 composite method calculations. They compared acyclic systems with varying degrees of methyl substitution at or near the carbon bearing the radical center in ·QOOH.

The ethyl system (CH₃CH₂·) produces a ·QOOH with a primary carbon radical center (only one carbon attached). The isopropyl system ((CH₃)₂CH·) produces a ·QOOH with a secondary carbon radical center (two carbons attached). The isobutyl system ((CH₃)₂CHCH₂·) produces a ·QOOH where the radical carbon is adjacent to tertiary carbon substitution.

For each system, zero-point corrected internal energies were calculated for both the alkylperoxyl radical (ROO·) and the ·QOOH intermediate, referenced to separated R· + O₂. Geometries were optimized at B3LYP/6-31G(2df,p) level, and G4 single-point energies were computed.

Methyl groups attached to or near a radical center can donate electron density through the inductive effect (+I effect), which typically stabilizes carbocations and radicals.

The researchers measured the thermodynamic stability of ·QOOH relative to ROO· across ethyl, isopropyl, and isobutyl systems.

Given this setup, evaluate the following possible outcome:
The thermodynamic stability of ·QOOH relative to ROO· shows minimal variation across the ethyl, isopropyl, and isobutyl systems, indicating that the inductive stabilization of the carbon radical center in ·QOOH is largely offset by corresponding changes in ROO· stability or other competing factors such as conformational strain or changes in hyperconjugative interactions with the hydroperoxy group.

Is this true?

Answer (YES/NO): NO